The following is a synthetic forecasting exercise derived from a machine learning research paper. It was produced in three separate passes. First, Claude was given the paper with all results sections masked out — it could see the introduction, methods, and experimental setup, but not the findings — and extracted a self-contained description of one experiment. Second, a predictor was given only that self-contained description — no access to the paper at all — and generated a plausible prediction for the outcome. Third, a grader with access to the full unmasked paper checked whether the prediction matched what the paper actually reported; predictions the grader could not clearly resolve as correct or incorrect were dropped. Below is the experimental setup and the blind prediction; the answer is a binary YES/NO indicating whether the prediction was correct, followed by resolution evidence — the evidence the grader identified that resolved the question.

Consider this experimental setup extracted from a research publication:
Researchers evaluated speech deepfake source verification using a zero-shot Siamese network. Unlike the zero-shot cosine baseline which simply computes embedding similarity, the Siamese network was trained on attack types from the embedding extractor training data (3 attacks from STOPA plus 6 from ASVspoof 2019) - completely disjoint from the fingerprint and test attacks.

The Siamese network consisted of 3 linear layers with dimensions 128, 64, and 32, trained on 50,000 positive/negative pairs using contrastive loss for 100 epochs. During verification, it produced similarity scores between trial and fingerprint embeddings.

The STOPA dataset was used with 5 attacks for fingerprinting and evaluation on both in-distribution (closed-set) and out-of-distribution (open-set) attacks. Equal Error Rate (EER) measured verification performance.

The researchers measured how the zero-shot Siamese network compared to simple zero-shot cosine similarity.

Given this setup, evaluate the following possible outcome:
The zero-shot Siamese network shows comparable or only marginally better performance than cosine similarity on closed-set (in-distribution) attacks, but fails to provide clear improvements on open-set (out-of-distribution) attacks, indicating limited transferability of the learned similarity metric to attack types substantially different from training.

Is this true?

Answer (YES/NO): NO